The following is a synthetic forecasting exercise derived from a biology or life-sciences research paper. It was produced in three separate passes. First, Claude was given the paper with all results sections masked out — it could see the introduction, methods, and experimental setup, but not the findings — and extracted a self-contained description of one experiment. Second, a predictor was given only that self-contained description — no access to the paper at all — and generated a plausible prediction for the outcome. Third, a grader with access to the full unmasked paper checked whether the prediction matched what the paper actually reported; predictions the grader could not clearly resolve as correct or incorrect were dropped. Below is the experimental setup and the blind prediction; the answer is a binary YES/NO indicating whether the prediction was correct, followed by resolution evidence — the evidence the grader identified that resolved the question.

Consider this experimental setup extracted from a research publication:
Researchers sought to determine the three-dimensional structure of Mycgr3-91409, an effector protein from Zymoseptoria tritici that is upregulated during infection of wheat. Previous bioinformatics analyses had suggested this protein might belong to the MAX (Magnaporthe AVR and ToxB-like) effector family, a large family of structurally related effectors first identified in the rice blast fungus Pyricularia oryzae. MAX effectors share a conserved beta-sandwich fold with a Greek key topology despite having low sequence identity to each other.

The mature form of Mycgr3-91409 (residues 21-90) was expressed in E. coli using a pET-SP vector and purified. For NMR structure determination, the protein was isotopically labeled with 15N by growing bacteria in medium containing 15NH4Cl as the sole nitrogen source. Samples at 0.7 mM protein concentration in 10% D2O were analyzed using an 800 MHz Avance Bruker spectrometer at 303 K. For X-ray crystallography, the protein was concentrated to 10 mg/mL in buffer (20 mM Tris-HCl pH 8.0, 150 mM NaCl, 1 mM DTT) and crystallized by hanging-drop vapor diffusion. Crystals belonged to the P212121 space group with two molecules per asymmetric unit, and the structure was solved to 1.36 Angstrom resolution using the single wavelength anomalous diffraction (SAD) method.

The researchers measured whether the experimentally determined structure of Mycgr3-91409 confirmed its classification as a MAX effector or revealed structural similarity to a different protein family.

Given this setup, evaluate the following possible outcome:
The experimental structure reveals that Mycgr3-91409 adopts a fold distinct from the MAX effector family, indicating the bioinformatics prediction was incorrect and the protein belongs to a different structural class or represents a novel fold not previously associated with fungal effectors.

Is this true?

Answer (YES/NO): YES